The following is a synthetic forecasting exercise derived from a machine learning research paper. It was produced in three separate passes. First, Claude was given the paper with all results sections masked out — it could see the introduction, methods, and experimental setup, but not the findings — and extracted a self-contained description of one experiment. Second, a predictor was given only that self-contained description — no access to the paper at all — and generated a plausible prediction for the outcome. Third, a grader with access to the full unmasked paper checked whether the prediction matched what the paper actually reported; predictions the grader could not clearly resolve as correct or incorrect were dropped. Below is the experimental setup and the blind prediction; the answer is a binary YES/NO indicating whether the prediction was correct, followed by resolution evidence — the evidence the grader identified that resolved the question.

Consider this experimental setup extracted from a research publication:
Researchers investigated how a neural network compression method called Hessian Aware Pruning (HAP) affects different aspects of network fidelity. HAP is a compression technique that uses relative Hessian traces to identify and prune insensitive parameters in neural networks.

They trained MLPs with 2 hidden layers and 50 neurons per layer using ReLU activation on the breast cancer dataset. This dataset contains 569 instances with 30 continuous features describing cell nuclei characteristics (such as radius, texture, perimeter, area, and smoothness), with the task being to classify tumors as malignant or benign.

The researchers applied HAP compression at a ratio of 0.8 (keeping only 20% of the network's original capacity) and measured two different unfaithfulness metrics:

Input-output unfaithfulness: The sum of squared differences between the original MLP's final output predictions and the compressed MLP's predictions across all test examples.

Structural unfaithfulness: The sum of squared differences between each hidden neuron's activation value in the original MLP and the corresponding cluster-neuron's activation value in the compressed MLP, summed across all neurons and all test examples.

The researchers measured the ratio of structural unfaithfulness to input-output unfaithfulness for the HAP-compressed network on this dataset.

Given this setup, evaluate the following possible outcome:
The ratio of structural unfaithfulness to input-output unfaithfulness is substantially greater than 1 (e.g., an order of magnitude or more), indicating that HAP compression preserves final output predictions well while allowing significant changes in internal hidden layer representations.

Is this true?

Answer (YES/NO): YES